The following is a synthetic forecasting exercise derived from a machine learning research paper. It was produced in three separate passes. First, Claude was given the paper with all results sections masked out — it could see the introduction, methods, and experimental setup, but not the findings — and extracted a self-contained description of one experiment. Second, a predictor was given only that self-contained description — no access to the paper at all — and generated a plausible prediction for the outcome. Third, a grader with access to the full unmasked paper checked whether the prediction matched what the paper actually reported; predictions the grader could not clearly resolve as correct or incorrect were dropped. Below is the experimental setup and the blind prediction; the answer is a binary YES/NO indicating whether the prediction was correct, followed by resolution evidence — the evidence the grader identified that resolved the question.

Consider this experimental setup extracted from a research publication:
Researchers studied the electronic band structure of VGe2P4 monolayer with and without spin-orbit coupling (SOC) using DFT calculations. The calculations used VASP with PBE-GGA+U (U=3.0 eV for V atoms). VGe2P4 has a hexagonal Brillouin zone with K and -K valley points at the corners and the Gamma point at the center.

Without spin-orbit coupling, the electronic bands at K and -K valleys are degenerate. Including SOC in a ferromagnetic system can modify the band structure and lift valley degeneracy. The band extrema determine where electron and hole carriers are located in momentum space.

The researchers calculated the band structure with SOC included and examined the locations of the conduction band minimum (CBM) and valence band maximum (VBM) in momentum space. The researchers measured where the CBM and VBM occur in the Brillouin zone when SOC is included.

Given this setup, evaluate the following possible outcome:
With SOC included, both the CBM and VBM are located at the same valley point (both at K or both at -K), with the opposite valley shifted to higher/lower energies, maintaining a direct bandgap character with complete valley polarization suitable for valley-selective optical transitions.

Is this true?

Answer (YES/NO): NO